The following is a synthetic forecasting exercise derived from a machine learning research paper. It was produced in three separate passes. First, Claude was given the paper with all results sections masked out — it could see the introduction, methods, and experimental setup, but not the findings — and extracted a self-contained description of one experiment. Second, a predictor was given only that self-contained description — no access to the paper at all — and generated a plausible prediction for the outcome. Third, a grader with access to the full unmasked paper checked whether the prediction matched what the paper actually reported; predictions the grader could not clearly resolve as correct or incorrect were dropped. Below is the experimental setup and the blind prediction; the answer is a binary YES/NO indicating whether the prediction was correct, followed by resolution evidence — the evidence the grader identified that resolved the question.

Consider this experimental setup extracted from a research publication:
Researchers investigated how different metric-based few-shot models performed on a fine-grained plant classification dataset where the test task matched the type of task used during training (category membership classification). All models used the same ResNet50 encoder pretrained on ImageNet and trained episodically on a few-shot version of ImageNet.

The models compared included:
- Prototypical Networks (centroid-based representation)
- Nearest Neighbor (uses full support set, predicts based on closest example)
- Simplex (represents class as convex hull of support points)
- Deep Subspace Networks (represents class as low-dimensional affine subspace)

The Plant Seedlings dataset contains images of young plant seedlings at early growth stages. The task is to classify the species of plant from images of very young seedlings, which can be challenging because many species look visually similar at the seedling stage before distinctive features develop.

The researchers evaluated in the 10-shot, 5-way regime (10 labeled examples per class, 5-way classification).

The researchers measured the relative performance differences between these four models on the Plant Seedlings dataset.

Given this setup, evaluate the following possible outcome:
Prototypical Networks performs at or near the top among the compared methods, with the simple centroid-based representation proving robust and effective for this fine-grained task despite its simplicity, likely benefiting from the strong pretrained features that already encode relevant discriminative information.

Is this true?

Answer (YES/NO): YES